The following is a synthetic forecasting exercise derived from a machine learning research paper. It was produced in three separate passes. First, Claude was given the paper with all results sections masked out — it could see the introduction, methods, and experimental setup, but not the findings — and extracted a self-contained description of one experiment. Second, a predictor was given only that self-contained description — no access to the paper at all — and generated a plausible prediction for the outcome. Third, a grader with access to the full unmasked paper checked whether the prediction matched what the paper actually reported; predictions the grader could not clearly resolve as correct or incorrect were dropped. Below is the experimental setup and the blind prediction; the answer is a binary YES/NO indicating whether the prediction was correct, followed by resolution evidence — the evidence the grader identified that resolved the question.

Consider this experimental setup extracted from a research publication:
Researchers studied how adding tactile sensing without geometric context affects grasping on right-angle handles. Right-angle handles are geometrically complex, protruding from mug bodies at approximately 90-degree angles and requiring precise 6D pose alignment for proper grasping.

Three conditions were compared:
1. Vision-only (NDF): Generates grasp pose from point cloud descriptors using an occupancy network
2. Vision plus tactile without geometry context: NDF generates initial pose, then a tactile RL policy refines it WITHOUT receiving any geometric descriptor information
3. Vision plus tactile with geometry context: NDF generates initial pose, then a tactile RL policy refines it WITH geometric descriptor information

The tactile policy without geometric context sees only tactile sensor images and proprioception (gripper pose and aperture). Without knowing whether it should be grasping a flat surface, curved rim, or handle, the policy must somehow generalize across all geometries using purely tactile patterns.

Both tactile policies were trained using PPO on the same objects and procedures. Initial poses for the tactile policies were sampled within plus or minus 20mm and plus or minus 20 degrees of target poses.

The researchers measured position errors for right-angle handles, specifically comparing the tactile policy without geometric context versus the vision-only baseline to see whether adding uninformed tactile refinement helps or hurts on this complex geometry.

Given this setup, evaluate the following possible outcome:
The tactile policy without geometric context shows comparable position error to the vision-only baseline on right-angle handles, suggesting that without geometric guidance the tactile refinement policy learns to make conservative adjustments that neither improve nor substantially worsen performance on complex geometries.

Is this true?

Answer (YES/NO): NO